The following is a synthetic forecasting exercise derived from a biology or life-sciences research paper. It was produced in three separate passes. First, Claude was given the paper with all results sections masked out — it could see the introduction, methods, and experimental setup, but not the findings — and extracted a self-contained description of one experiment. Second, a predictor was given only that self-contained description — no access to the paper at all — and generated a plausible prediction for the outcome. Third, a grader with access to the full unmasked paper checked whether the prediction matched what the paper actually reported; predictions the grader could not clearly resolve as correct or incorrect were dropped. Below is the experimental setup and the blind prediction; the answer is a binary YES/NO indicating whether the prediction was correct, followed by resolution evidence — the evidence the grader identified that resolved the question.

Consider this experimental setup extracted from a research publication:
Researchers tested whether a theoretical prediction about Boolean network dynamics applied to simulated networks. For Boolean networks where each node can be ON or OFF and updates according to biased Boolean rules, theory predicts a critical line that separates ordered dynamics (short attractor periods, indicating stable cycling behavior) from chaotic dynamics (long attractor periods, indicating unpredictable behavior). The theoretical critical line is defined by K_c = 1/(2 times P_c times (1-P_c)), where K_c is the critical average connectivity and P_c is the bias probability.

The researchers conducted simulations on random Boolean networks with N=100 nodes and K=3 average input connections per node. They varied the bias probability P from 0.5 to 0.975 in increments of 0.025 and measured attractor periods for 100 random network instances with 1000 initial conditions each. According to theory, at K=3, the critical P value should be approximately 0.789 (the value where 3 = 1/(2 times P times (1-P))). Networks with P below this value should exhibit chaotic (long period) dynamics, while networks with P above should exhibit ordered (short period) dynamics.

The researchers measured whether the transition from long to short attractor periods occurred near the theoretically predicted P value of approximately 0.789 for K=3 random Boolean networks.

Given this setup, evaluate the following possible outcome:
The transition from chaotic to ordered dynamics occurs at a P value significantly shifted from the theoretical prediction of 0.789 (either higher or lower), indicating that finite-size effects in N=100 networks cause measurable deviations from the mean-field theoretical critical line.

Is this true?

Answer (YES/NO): YES